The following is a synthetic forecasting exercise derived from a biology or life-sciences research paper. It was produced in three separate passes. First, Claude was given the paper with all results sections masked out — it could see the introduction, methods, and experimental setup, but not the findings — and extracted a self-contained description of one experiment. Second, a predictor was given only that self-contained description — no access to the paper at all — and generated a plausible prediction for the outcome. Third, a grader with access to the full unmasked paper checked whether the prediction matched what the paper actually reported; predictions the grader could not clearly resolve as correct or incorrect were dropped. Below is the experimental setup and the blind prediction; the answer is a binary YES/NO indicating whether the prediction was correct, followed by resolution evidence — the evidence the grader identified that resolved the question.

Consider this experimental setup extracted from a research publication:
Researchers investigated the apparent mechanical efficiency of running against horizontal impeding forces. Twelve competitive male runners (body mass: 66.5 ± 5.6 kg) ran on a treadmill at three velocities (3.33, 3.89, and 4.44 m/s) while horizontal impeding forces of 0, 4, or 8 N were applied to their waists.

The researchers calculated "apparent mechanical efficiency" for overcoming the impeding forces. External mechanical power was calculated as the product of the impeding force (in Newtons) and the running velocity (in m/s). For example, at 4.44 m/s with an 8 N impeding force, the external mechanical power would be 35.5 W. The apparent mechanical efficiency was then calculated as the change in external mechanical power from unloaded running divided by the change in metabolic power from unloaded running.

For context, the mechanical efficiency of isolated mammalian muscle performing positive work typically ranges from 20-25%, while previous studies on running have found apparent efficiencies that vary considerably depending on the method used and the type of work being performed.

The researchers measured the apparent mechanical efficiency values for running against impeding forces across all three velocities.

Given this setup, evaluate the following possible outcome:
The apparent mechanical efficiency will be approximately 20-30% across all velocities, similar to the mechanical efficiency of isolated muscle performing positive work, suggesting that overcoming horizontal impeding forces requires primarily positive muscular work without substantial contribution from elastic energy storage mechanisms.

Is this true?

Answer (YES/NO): NO